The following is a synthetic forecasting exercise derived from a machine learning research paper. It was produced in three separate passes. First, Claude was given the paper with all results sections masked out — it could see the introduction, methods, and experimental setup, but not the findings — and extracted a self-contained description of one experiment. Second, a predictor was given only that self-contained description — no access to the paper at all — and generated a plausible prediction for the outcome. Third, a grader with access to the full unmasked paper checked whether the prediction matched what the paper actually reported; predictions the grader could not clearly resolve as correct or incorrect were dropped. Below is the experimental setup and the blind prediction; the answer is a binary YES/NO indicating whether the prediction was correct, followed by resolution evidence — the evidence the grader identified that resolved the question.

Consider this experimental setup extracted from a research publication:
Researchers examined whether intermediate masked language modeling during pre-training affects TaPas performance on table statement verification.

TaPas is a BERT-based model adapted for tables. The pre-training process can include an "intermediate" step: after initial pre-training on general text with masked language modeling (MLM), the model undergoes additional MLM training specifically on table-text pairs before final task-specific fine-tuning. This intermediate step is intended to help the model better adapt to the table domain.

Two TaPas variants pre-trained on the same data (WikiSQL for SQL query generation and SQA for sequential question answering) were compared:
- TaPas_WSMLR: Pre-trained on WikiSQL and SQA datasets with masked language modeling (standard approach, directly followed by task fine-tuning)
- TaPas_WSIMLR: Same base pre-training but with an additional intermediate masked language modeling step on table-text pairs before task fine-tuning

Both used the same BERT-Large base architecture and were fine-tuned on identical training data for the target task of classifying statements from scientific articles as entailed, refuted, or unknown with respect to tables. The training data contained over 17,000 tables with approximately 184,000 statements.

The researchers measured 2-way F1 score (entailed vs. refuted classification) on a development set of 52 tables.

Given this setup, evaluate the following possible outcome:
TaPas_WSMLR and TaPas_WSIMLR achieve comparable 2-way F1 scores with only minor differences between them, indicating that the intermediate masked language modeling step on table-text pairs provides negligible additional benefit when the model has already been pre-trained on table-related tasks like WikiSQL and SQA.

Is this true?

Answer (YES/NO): NO